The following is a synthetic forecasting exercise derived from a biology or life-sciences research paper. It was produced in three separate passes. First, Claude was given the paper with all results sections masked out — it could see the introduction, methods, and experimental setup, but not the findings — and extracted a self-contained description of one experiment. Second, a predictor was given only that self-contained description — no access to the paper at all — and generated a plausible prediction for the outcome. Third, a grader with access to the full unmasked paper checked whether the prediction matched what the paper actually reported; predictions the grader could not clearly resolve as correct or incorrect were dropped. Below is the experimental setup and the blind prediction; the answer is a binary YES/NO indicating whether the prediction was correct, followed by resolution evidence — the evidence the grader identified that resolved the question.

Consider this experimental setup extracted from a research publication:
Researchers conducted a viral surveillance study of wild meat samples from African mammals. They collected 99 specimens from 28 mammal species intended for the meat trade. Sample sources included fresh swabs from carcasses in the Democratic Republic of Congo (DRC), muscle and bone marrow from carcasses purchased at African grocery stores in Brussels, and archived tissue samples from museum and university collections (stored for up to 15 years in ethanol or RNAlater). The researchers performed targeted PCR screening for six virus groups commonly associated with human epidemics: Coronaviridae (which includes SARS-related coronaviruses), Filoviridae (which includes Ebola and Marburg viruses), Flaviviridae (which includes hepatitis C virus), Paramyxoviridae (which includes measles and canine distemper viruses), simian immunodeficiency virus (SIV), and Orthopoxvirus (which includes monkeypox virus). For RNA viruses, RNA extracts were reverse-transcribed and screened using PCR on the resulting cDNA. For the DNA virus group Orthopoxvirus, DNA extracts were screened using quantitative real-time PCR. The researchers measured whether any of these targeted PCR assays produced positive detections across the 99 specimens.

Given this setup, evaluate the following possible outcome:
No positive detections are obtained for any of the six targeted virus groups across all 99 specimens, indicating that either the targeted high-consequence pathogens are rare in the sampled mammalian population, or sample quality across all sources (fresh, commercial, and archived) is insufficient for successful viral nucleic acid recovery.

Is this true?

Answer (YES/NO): NO